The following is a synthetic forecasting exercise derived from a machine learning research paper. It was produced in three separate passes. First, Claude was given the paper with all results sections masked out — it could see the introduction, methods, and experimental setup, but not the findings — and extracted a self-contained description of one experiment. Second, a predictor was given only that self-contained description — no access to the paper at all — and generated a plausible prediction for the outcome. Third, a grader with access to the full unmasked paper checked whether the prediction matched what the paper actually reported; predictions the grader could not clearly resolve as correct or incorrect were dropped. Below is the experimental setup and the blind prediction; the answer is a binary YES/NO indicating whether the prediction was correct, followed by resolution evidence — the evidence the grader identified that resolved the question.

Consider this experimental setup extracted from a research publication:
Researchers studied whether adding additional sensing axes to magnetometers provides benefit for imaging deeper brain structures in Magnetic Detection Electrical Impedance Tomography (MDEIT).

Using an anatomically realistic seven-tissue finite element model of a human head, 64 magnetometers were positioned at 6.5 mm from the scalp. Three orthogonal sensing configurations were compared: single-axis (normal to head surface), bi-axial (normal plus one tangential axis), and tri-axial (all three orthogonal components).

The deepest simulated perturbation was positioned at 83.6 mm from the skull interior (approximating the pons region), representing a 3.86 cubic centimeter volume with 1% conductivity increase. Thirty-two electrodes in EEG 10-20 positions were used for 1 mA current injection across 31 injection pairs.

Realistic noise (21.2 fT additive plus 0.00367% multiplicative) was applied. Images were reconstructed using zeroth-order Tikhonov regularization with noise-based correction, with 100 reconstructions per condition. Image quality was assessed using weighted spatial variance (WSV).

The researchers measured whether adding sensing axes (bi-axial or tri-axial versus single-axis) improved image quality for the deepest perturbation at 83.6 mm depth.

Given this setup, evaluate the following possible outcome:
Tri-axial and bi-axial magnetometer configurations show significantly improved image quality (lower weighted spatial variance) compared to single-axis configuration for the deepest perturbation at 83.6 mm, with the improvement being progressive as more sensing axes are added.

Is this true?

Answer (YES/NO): NO